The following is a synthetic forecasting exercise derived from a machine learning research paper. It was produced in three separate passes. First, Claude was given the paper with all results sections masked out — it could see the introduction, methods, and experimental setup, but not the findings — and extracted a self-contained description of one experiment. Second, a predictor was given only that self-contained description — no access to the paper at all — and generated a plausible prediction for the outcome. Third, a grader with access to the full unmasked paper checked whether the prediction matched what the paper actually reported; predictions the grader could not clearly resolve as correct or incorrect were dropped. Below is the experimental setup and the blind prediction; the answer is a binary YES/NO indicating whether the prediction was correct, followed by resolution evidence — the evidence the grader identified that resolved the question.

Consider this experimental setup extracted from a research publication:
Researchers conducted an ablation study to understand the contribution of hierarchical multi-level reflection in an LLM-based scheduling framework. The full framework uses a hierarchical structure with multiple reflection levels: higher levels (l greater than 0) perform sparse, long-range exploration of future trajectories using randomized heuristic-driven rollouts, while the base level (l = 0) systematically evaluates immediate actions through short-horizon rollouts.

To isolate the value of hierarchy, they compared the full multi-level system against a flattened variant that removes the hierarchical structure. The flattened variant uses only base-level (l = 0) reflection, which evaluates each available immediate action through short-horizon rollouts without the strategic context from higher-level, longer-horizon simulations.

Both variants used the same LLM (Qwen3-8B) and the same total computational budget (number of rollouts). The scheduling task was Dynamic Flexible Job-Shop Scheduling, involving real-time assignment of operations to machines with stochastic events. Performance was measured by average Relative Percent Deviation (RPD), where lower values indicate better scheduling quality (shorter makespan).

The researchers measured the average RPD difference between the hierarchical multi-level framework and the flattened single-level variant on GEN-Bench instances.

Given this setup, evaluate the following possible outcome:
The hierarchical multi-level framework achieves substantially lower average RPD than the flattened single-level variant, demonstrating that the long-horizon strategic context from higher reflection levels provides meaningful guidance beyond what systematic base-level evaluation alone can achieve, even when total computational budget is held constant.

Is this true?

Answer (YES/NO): YES